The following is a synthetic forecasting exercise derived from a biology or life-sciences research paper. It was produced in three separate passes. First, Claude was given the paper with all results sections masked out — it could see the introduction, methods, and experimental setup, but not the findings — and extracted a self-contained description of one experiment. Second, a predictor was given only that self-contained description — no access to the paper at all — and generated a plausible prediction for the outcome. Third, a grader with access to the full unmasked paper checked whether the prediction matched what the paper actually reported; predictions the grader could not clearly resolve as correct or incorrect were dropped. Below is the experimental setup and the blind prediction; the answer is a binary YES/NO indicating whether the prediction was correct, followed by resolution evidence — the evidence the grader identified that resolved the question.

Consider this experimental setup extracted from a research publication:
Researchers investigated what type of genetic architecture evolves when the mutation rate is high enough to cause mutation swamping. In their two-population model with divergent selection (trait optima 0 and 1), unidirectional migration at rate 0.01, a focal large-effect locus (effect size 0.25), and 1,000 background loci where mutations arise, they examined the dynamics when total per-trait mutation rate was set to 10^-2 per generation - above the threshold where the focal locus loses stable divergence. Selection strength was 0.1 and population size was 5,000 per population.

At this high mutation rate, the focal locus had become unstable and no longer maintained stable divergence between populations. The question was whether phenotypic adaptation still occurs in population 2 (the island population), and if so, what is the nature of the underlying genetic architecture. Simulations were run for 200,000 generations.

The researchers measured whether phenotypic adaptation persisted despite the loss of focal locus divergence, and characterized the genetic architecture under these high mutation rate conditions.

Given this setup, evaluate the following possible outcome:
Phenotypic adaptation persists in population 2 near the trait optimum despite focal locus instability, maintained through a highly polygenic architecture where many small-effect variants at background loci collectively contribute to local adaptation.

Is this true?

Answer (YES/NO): YES